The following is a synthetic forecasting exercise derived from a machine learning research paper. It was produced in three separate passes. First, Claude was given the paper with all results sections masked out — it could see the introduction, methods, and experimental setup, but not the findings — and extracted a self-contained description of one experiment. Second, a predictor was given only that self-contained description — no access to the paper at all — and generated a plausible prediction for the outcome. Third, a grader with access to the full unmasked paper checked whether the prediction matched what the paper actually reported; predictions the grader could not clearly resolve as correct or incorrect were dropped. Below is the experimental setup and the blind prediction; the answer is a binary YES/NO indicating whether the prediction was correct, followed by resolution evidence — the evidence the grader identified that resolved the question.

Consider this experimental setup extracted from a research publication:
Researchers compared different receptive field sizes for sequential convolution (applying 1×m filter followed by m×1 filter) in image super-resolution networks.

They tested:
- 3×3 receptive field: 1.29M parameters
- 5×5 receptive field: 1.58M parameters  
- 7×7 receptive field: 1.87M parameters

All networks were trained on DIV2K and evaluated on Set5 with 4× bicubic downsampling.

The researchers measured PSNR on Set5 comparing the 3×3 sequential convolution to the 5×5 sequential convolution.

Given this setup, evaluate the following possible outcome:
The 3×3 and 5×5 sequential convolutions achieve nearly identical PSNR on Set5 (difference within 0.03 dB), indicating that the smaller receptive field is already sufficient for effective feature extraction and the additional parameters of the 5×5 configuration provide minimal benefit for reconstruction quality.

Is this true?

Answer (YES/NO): NO